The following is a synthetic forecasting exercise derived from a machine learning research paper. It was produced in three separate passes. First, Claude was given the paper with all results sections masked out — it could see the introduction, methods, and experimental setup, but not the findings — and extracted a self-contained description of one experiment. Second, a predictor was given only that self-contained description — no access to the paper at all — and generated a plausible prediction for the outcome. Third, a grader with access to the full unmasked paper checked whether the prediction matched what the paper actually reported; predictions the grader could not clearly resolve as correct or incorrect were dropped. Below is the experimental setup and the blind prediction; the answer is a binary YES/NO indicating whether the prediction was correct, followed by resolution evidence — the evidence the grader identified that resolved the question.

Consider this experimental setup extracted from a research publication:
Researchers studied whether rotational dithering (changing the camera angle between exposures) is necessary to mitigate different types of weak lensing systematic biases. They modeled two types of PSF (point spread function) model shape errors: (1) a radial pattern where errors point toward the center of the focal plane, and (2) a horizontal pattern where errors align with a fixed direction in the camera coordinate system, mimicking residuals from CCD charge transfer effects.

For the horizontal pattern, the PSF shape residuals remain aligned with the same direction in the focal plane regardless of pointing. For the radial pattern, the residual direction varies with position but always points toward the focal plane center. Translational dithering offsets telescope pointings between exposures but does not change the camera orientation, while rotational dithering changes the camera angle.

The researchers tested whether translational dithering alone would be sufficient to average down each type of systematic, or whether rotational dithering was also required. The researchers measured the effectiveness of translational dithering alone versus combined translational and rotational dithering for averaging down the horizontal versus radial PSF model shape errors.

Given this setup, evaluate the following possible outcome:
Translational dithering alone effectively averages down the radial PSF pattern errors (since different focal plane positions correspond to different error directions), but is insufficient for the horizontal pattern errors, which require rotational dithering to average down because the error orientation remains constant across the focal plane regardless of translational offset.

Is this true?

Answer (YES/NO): YES